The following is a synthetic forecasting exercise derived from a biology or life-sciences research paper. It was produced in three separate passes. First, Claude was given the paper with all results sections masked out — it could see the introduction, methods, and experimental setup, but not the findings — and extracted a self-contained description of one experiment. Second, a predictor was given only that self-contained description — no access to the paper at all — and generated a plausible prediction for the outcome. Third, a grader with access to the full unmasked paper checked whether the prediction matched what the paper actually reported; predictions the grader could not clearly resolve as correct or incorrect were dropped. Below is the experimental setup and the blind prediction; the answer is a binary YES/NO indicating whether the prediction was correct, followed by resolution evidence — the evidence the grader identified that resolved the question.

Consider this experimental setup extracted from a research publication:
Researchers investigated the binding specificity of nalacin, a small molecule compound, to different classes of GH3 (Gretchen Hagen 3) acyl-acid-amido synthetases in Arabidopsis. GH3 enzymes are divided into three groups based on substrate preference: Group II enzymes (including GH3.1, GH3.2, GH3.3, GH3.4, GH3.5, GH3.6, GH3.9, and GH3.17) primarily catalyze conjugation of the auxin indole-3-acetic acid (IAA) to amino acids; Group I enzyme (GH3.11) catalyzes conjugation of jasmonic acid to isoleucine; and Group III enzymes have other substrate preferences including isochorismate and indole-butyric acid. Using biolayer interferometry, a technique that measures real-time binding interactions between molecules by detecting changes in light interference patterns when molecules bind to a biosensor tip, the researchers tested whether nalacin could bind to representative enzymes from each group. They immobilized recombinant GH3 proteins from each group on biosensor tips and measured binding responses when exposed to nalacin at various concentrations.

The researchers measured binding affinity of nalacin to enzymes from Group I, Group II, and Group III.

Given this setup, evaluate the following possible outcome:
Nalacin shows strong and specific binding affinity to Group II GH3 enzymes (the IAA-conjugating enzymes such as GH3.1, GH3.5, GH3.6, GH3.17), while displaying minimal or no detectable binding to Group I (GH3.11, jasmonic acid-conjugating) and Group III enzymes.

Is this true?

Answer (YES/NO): NO